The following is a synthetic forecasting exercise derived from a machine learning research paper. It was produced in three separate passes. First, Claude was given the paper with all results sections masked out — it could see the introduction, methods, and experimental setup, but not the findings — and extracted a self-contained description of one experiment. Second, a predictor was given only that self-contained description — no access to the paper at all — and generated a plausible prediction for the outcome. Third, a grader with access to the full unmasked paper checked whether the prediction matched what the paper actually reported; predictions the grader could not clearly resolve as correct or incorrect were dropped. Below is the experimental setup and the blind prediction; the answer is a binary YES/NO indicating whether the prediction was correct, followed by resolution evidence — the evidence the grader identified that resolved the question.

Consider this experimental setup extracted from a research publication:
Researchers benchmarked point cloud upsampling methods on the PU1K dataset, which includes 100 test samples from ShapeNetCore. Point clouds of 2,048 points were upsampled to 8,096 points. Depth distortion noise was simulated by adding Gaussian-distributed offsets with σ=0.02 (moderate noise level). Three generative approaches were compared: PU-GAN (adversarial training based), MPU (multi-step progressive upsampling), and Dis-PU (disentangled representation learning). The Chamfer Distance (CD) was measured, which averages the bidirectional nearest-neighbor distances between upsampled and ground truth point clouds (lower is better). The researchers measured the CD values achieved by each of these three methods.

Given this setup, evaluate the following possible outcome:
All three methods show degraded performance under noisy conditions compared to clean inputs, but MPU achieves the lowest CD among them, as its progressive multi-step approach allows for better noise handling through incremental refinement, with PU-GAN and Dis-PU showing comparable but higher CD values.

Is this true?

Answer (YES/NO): NO